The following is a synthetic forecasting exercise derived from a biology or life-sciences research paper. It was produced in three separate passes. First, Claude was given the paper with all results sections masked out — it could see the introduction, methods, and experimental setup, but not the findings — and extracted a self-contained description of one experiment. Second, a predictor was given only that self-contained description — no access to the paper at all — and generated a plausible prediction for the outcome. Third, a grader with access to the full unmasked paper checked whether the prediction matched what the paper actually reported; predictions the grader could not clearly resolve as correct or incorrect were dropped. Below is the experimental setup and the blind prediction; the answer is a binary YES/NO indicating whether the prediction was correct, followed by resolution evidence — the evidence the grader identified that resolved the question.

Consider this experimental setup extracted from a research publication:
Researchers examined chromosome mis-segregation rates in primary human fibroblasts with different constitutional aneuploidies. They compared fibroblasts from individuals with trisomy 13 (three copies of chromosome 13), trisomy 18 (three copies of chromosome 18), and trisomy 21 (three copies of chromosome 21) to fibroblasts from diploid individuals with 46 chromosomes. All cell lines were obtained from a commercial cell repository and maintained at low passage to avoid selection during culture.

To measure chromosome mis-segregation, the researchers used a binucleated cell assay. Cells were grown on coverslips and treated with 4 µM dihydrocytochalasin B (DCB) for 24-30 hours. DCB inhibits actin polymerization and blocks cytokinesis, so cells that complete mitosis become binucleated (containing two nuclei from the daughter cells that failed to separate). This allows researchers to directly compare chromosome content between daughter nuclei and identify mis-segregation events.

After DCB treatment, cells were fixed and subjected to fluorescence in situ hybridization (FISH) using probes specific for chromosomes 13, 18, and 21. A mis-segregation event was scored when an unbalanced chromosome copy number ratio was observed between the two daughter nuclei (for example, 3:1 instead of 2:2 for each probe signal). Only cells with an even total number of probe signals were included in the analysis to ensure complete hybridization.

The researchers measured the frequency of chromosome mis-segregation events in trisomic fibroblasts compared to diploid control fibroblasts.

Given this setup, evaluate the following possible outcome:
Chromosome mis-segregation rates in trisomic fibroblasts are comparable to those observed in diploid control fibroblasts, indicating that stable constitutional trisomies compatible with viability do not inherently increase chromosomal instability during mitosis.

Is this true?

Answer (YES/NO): NO